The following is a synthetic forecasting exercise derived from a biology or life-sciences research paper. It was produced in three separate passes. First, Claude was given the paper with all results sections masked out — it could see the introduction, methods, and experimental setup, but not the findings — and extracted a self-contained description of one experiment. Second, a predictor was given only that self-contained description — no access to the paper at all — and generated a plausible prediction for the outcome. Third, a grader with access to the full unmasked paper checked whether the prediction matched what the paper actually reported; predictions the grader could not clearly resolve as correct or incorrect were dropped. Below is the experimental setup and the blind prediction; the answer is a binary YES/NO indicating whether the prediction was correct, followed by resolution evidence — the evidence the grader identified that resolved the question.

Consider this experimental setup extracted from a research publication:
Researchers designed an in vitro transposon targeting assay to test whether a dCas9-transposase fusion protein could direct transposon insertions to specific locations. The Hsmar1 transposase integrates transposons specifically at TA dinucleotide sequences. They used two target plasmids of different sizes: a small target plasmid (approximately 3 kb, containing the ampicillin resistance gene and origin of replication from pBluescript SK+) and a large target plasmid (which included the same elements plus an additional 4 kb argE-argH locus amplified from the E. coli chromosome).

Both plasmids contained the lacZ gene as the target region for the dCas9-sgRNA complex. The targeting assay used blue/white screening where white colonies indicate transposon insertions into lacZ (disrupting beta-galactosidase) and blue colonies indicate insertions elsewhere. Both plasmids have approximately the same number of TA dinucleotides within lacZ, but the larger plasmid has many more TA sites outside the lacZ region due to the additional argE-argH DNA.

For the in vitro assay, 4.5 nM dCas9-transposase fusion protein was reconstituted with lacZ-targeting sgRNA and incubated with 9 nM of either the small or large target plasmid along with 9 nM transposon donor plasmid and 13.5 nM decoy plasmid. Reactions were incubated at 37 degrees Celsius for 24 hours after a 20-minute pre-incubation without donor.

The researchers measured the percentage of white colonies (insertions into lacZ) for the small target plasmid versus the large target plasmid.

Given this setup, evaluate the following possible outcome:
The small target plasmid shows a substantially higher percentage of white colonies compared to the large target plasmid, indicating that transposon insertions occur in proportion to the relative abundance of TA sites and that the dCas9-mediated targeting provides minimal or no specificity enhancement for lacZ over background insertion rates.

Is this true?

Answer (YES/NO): NO